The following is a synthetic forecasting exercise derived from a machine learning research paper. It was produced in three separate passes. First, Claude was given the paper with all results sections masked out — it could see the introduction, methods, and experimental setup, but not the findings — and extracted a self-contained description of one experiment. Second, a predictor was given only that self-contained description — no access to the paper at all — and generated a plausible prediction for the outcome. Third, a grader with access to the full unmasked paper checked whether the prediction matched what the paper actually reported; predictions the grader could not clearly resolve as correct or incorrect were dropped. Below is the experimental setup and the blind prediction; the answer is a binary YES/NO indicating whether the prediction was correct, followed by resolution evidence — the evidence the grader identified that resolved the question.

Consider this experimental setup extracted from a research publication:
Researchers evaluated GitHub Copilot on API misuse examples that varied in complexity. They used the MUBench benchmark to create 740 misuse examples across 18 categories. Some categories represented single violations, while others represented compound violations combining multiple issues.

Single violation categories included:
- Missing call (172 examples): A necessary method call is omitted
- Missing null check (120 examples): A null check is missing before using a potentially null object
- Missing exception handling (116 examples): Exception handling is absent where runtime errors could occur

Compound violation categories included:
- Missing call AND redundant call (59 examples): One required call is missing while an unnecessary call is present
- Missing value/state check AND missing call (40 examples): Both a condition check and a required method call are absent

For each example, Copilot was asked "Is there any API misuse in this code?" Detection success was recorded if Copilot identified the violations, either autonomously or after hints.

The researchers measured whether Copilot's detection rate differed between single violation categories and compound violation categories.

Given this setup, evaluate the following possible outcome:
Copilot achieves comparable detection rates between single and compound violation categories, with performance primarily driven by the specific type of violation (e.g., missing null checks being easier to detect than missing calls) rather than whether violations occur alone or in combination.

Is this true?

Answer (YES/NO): NO